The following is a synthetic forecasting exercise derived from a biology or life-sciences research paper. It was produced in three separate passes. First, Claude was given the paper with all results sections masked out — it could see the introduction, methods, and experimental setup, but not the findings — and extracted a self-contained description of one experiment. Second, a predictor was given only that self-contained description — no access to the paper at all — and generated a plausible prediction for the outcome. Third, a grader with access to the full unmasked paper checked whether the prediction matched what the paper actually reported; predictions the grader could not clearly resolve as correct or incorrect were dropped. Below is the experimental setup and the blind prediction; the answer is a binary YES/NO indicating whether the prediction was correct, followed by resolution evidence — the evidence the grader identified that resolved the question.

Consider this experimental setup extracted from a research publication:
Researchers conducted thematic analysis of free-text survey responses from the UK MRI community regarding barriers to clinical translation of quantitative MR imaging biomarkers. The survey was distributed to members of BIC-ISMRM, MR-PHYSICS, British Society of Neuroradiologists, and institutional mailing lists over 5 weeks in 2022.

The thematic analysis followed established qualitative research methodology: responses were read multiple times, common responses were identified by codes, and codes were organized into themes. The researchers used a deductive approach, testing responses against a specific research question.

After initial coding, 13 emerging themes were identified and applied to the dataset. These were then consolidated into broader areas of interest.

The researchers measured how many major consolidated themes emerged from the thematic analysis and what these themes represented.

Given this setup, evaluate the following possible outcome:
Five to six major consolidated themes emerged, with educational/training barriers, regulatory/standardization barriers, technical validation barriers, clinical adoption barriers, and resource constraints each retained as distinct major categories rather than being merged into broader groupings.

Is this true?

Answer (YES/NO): NO